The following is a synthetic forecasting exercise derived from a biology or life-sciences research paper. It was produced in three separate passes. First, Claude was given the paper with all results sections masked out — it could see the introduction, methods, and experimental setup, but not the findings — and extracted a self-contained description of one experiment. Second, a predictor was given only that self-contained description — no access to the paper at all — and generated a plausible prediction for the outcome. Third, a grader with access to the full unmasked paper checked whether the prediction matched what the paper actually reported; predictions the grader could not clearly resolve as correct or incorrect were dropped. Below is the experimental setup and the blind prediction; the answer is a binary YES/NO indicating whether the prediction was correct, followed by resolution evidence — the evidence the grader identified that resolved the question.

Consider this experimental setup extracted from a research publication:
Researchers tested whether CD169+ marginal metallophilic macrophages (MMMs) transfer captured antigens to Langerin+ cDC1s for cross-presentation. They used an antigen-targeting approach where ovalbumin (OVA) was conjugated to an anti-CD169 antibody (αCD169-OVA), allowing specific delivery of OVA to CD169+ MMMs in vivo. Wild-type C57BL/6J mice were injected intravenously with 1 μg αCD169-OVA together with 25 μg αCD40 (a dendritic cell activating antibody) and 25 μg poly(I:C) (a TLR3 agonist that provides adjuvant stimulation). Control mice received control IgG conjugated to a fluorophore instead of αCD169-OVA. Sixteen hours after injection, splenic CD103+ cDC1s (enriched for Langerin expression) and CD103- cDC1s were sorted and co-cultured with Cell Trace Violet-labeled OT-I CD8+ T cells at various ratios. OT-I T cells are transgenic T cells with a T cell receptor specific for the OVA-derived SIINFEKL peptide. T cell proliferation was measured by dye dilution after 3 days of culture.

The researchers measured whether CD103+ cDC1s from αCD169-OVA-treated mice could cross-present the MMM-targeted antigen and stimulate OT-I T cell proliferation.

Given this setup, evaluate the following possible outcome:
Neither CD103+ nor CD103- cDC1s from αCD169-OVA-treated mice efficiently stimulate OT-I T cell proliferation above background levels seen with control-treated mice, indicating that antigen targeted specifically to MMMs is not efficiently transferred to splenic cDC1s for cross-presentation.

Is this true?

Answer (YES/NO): NO